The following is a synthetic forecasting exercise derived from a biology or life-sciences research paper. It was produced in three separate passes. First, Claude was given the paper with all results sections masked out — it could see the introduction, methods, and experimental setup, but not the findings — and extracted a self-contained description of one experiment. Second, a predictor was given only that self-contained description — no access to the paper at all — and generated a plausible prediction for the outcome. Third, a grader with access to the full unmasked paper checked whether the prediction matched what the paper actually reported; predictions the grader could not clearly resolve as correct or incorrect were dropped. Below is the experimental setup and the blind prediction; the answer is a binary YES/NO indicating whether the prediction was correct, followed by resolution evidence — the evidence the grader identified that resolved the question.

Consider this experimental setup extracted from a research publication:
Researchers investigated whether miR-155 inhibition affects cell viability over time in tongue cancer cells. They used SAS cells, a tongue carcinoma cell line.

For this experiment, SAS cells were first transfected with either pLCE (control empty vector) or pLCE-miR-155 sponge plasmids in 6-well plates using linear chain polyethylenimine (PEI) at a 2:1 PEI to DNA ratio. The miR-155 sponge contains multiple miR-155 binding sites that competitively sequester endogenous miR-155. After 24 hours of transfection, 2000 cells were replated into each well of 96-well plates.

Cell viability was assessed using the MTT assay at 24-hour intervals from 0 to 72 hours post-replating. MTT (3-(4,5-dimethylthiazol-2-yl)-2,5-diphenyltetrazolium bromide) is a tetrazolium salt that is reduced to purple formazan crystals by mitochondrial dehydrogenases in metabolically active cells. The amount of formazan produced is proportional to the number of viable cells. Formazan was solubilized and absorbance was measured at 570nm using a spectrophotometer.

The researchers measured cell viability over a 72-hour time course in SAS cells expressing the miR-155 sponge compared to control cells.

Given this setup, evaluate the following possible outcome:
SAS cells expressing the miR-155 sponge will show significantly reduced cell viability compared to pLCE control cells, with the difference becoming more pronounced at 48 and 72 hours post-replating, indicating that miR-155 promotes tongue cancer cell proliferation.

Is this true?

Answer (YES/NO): YES